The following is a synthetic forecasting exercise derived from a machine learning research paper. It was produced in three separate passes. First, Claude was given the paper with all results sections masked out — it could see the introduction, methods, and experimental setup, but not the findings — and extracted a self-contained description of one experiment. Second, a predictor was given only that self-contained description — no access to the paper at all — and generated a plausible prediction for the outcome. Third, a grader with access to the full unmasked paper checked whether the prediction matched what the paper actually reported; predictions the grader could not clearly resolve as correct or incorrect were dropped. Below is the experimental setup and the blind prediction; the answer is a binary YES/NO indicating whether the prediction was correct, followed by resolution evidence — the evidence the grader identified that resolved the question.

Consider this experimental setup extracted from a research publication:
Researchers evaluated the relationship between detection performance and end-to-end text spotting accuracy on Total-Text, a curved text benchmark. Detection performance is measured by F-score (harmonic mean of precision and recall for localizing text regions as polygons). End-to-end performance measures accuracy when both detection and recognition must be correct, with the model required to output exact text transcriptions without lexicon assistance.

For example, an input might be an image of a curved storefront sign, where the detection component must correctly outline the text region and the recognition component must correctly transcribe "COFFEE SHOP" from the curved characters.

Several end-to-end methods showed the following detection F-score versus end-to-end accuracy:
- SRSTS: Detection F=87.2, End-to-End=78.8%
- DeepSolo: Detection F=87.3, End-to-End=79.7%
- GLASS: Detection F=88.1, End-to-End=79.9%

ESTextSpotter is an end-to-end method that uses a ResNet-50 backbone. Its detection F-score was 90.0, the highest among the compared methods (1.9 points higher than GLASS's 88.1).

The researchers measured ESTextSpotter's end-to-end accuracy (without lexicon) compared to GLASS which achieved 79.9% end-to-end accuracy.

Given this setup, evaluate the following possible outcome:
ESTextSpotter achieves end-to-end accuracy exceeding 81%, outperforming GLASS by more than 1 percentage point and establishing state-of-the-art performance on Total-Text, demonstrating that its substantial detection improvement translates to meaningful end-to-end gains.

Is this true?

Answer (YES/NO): NO